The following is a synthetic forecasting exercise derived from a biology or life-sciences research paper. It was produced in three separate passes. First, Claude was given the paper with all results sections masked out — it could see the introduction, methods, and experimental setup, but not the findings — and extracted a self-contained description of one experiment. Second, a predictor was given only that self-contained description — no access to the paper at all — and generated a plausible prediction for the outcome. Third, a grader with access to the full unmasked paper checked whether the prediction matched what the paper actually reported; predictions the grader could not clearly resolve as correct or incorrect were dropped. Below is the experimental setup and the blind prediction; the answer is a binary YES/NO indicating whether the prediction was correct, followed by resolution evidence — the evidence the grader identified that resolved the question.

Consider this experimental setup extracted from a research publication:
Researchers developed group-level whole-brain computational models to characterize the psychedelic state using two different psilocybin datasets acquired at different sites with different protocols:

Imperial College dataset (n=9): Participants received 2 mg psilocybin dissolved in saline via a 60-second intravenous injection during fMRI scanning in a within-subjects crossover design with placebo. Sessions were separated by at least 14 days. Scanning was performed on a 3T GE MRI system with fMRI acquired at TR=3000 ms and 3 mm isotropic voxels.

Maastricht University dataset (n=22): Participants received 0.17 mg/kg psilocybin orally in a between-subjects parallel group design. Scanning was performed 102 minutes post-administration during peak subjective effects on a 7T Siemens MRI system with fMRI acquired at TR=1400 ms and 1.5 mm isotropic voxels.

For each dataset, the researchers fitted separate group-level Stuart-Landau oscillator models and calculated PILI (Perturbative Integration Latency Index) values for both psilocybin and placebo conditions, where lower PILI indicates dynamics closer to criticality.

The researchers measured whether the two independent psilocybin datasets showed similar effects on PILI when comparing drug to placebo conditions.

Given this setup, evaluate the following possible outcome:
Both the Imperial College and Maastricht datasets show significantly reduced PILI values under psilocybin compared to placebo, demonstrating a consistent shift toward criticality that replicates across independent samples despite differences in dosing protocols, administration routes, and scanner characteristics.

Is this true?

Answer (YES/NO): NO